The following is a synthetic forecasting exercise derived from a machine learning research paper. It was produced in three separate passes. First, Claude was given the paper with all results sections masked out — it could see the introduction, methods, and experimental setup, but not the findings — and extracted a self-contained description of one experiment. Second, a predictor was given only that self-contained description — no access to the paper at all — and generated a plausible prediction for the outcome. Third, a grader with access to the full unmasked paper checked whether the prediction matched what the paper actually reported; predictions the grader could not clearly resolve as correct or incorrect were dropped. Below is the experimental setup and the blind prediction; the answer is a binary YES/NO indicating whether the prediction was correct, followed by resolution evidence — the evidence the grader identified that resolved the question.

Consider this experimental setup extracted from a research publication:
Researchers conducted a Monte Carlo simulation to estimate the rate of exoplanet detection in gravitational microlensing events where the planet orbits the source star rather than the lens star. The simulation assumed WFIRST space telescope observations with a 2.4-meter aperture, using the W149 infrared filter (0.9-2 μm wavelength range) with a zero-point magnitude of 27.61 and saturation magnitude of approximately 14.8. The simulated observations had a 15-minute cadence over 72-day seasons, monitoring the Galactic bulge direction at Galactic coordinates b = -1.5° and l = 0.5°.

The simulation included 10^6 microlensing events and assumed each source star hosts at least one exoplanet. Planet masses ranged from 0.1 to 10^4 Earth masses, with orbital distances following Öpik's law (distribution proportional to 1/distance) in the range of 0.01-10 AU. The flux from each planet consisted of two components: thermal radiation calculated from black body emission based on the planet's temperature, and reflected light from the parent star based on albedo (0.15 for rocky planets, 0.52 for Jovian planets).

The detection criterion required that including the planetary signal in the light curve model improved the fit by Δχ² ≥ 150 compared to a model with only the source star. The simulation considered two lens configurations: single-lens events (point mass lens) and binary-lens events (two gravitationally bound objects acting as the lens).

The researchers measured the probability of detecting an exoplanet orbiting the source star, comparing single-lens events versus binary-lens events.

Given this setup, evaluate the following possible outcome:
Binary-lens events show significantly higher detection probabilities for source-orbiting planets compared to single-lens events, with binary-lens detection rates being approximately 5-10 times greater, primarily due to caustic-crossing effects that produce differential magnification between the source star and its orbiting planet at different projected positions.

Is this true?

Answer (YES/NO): NO